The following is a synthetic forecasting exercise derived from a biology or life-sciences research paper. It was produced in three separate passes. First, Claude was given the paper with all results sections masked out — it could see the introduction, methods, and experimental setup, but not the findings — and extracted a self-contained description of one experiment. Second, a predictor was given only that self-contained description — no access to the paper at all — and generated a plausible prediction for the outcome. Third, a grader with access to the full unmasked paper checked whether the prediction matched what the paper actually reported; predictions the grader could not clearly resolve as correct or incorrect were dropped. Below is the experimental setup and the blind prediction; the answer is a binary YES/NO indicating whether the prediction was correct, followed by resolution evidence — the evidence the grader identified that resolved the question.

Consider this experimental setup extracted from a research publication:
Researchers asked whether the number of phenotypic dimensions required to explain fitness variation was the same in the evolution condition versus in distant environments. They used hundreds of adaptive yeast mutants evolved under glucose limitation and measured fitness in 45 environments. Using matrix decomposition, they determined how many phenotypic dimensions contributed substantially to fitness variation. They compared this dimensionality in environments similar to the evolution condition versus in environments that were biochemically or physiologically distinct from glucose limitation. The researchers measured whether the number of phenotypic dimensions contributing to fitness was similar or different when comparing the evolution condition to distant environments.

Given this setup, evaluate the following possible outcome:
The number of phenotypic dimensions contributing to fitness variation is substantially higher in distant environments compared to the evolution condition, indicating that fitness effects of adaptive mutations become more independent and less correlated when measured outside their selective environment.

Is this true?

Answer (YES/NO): YES